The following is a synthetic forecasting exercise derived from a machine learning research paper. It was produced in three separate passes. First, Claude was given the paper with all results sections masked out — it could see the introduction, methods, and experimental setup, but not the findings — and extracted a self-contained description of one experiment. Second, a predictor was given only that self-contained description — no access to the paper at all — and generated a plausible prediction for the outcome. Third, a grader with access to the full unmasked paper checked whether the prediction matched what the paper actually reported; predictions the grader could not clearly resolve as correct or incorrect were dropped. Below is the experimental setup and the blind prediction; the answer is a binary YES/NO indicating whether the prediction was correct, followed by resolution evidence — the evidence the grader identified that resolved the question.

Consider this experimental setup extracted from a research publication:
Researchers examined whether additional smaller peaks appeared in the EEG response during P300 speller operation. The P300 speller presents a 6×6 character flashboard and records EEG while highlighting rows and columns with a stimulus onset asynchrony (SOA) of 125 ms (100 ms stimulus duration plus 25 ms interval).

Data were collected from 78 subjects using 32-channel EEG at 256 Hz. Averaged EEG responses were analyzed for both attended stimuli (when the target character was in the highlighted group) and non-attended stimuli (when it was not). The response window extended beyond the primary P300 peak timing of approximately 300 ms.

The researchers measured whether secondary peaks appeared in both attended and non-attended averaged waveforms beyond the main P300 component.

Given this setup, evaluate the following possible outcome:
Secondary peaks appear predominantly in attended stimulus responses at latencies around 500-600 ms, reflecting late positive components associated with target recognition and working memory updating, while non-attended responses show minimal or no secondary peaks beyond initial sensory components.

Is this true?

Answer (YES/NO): NO